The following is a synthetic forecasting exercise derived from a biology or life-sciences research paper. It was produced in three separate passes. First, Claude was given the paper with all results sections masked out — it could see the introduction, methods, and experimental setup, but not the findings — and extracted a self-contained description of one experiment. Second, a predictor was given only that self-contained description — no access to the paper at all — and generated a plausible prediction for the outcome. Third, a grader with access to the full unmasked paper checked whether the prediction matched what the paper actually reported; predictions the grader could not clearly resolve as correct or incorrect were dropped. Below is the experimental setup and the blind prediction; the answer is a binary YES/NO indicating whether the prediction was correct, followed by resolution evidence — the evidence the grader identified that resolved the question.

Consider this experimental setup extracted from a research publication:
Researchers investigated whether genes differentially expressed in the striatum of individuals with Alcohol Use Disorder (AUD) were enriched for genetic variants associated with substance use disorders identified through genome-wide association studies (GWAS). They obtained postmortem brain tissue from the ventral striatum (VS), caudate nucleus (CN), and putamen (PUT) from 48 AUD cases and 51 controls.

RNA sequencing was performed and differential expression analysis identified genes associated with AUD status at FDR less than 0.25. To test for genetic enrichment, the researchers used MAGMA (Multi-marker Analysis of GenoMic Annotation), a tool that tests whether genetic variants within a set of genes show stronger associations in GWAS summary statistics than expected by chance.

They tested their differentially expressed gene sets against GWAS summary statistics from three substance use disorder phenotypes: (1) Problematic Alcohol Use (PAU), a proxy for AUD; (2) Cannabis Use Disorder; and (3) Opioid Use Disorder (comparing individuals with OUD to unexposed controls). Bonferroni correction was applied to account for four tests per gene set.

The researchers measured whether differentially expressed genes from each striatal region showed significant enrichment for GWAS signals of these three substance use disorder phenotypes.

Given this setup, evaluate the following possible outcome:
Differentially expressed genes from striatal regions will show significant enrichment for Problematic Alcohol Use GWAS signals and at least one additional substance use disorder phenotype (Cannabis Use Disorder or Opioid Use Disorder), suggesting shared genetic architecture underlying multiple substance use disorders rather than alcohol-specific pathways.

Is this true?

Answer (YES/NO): NO